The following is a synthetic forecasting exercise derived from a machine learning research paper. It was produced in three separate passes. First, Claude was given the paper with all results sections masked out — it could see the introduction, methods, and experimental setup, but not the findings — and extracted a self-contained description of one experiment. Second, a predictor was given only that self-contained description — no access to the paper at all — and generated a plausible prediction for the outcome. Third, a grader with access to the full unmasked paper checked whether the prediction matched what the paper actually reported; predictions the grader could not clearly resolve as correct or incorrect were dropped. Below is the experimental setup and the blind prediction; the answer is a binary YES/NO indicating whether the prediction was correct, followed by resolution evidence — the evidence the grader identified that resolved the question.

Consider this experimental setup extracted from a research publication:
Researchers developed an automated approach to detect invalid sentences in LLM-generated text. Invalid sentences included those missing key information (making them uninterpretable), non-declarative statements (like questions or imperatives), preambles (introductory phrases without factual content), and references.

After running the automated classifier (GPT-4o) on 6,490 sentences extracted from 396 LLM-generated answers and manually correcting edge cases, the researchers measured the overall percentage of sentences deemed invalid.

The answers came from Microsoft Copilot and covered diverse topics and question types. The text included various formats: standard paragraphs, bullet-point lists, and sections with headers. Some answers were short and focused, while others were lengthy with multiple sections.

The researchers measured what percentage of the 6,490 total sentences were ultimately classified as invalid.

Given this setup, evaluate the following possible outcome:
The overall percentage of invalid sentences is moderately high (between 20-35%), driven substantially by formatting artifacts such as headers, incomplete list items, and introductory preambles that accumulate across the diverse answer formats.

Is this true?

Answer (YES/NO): NO